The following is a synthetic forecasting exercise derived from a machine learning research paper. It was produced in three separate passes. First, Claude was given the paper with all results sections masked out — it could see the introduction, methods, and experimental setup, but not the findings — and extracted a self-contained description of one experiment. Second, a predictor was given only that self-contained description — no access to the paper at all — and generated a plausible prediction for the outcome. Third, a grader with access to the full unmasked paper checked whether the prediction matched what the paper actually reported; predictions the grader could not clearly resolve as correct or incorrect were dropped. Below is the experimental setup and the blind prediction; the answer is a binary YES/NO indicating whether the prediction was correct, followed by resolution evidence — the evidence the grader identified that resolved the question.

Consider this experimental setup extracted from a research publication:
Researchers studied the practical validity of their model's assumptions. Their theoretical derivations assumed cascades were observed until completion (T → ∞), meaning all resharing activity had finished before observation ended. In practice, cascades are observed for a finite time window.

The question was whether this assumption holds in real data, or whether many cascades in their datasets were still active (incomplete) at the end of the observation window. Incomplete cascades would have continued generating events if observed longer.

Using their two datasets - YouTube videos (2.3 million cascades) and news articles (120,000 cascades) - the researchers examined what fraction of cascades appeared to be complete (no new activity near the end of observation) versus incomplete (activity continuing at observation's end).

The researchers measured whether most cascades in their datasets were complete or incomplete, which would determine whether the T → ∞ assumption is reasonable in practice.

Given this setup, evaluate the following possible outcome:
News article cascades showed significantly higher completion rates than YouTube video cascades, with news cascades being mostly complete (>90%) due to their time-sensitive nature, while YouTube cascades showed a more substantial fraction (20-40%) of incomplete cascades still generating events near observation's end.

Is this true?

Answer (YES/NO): NO